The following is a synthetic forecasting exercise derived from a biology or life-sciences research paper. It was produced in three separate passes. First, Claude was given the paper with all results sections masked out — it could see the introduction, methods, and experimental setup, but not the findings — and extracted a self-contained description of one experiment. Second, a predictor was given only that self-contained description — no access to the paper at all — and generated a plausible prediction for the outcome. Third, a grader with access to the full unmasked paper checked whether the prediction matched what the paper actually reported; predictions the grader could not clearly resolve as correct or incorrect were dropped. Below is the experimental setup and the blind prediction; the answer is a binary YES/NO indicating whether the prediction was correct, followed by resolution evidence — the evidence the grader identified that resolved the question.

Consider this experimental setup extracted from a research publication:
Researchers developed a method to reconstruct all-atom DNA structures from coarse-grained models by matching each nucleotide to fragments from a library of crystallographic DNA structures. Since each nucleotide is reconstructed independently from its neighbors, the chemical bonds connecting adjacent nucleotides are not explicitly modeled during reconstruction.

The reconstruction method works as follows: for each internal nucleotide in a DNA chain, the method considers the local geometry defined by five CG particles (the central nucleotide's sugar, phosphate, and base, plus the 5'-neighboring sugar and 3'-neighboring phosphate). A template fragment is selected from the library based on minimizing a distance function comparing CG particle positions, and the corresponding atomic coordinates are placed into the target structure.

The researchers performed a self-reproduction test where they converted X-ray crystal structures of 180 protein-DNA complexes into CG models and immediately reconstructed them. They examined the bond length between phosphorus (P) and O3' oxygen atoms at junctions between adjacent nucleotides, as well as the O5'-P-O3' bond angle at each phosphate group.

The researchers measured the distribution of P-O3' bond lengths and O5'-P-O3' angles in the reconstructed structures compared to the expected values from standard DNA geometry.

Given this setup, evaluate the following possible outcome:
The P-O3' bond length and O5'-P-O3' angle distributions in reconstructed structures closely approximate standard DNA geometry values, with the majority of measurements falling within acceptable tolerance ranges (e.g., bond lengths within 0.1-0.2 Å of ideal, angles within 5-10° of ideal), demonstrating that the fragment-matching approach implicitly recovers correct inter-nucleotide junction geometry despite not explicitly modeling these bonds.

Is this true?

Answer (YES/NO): NO